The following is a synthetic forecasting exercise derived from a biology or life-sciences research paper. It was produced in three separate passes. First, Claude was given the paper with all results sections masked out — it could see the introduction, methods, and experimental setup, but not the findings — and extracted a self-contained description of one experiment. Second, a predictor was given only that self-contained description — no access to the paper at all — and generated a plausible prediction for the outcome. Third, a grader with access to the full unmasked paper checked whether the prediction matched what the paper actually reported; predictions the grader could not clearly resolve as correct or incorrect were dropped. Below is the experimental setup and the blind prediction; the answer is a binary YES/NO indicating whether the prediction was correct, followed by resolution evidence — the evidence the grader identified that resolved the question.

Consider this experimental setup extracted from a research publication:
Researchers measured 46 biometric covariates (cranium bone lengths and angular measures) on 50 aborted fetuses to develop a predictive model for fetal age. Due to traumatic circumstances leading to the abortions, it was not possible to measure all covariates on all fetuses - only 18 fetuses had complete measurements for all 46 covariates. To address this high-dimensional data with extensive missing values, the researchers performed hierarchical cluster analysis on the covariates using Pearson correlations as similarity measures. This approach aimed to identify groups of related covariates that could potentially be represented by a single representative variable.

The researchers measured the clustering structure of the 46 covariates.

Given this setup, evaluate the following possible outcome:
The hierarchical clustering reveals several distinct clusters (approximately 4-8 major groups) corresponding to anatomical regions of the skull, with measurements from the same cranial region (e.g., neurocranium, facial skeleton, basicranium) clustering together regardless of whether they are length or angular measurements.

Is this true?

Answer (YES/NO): NO